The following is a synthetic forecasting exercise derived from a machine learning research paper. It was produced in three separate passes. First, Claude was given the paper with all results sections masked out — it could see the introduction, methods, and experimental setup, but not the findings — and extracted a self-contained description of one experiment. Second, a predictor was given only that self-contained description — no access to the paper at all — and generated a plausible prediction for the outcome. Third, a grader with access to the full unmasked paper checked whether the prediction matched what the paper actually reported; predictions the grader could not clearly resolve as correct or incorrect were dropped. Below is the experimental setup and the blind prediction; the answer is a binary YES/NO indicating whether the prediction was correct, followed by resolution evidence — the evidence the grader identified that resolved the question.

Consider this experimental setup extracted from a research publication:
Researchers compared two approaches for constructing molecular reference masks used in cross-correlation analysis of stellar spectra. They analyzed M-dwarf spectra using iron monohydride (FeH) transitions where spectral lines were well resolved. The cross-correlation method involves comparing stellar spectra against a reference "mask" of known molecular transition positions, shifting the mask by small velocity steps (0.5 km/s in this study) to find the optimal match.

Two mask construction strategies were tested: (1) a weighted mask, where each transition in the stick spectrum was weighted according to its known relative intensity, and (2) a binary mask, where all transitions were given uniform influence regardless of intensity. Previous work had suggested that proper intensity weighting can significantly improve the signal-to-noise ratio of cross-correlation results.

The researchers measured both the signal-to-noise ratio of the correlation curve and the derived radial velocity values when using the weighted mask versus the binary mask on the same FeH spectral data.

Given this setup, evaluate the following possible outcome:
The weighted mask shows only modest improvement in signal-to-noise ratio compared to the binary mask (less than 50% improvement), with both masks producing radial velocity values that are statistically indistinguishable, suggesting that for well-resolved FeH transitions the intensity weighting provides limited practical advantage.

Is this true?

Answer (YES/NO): NO